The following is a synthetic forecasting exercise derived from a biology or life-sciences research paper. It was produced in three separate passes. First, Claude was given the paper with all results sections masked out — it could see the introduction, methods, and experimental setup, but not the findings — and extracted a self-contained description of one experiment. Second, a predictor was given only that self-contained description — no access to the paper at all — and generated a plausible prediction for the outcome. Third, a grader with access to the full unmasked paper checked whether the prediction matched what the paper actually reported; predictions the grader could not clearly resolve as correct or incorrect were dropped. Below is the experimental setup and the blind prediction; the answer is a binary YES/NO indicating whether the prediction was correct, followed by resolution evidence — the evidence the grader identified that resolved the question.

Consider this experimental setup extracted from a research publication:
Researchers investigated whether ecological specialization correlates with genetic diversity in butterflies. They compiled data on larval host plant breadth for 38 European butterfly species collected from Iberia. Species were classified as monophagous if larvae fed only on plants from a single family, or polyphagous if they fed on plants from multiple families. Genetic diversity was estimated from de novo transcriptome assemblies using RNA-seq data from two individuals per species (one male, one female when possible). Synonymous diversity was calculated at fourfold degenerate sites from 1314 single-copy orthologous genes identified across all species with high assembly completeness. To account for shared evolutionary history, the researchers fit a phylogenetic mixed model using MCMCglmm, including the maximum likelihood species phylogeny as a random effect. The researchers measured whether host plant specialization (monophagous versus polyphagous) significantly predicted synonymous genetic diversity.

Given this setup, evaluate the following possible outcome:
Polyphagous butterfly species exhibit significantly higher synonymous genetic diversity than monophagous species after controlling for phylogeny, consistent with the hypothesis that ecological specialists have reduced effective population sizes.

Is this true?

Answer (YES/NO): NO